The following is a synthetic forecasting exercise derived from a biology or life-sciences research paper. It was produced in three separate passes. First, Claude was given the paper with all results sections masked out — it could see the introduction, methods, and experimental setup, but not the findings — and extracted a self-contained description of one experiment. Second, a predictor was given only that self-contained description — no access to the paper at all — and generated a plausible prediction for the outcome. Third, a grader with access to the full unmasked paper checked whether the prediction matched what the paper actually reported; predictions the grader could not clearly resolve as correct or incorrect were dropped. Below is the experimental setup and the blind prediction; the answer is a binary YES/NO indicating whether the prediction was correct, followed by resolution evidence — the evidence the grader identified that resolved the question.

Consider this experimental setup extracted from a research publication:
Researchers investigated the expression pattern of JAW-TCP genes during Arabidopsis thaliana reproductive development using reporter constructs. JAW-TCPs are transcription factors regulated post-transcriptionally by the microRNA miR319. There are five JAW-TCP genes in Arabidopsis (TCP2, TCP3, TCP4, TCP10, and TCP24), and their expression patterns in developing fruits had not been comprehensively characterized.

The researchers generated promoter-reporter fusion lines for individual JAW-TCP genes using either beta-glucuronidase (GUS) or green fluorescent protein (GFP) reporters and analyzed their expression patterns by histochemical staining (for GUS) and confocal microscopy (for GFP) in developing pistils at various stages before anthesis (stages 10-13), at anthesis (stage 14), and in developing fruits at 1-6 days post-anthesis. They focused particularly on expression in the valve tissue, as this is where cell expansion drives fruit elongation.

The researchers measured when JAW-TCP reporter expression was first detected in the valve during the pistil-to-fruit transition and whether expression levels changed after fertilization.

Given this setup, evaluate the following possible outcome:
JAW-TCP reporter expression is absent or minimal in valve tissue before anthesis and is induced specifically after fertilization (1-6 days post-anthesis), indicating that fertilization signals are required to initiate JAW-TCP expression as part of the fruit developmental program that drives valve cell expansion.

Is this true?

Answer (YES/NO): NO